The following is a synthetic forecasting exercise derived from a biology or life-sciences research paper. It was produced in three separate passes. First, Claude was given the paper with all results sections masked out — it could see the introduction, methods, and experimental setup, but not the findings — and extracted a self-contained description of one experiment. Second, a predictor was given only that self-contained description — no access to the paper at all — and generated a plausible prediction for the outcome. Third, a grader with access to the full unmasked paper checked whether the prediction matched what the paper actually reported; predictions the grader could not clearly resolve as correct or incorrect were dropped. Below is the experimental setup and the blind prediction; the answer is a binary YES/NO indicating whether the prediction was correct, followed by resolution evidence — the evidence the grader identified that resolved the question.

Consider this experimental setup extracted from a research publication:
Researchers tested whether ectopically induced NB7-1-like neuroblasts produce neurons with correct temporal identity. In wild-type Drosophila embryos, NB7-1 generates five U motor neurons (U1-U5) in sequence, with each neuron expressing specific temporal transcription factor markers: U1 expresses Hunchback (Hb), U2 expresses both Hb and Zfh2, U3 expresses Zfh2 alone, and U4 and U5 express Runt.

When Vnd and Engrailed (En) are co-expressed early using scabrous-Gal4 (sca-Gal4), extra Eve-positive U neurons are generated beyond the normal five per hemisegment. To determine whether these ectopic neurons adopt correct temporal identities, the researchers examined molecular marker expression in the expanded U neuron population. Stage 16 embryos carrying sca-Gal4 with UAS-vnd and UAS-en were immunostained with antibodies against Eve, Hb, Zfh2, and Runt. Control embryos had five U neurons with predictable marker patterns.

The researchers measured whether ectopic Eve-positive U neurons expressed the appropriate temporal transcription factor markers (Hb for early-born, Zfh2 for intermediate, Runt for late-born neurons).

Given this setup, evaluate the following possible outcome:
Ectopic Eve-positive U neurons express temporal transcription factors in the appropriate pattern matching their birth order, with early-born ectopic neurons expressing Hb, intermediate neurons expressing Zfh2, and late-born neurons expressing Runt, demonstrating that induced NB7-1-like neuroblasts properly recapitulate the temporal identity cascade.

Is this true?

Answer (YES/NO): NO